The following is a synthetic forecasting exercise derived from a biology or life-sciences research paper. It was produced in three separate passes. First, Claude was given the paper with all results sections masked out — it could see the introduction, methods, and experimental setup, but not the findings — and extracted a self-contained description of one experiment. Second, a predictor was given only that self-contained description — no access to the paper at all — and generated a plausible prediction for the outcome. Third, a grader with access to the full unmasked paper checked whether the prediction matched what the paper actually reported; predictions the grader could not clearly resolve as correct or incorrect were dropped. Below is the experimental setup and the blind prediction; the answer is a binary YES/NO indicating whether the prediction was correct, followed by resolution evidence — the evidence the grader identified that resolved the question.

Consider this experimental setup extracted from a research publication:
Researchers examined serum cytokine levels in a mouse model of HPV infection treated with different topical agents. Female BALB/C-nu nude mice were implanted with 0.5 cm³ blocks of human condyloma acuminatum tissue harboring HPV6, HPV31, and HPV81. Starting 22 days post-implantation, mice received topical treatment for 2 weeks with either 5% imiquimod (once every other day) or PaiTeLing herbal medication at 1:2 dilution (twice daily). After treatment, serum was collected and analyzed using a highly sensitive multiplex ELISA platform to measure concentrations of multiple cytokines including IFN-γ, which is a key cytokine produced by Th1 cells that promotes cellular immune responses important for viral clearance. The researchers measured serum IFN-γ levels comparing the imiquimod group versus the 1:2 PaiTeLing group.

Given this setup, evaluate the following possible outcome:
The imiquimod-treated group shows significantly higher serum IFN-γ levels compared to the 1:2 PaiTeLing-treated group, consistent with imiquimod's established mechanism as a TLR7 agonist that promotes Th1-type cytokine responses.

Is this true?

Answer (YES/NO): NO